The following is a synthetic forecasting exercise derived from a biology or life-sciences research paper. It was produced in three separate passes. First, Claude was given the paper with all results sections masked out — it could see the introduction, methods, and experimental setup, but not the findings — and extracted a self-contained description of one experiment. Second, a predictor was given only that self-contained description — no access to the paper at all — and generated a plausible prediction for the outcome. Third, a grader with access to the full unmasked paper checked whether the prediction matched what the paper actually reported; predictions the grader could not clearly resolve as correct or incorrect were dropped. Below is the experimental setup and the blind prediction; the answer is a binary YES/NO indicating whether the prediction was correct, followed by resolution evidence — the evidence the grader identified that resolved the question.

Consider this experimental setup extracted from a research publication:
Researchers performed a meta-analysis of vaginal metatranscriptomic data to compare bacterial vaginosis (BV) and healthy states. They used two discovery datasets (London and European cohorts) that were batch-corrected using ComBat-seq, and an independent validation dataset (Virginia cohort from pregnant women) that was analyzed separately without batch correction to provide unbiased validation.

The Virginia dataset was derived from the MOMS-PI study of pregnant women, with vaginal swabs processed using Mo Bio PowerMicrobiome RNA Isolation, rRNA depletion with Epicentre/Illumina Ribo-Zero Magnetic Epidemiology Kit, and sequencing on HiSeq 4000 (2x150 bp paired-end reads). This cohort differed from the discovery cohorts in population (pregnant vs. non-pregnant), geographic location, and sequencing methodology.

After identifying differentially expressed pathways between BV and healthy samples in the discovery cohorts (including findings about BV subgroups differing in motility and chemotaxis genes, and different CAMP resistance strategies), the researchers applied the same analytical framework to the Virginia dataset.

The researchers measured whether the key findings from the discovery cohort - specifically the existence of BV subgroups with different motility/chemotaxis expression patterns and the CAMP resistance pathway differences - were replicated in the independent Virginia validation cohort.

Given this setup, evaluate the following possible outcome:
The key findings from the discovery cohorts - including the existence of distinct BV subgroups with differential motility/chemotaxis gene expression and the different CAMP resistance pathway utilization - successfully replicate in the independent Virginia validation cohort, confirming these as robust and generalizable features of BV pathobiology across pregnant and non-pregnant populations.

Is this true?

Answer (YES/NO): YES